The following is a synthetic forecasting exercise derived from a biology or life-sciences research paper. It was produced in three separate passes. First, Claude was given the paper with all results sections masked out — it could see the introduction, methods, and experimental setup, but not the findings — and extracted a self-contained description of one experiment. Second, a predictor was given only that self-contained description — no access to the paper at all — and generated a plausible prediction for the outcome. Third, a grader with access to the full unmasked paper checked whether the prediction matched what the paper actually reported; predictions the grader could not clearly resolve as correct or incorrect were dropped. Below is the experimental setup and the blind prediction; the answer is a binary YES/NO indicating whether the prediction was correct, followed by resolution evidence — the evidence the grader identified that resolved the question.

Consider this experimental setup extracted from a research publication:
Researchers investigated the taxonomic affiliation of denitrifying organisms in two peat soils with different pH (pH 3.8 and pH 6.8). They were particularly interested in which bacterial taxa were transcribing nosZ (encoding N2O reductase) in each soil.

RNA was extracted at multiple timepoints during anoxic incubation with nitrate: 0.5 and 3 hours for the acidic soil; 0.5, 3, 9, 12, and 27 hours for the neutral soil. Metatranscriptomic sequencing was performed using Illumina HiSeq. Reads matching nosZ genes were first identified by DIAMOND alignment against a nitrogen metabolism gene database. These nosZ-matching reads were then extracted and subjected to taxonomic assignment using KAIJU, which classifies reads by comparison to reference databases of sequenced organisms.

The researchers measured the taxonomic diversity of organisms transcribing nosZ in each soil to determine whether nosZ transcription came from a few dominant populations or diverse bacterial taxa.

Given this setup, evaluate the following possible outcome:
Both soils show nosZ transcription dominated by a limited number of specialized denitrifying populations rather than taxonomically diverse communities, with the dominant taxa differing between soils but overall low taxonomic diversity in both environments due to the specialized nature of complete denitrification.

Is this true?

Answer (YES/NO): NO